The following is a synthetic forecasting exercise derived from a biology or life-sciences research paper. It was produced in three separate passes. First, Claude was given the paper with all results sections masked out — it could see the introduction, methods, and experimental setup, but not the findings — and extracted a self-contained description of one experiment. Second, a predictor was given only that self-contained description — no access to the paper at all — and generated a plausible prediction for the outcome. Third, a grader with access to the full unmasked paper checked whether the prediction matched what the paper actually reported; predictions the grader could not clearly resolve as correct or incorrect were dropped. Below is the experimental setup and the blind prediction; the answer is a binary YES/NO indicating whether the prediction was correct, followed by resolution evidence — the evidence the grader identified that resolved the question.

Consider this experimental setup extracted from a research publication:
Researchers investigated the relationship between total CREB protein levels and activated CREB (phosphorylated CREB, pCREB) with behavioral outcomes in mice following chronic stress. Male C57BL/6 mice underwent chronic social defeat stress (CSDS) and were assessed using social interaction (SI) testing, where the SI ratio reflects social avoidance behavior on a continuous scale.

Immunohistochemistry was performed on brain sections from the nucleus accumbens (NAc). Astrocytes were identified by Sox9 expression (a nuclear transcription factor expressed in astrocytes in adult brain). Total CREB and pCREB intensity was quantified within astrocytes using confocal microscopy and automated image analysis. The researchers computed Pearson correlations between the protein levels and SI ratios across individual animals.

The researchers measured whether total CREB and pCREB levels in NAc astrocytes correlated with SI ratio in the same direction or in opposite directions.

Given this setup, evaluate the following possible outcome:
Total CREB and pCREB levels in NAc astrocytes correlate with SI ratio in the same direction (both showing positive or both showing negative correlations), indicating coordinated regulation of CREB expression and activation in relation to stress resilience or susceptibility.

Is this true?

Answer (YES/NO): NO